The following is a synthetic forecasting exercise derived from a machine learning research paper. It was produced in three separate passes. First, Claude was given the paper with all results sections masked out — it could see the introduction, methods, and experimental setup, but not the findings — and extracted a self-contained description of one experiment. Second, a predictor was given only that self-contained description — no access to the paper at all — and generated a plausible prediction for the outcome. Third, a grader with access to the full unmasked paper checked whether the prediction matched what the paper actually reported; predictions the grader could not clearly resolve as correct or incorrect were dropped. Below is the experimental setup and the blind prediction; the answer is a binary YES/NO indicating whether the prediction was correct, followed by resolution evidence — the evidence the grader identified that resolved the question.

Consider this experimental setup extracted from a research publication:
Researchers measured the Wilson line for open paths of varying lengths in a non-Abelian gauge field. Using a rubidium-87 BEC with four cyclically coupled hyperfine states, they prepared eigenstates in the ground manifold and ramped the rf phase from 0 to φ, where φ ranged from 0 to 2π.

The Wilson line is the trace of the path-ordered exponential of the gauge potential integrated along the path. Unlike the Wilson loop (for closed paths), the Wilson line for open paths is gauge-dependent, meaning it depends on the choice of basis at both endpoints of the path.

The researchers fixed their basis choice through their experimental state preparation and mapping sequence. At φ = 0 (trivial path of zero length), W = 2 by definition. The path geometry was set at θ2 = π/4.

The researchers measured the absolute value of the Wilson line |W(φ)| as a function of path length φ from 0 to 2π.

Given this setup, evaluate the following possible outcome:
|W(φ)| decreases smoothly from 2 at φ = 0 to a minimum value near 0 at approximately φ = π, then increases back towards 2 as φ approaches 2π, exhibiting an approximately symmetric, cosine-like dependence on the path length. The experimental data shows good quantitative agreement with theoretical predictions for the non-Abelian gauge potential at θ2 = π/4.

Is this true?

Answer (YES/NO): NO